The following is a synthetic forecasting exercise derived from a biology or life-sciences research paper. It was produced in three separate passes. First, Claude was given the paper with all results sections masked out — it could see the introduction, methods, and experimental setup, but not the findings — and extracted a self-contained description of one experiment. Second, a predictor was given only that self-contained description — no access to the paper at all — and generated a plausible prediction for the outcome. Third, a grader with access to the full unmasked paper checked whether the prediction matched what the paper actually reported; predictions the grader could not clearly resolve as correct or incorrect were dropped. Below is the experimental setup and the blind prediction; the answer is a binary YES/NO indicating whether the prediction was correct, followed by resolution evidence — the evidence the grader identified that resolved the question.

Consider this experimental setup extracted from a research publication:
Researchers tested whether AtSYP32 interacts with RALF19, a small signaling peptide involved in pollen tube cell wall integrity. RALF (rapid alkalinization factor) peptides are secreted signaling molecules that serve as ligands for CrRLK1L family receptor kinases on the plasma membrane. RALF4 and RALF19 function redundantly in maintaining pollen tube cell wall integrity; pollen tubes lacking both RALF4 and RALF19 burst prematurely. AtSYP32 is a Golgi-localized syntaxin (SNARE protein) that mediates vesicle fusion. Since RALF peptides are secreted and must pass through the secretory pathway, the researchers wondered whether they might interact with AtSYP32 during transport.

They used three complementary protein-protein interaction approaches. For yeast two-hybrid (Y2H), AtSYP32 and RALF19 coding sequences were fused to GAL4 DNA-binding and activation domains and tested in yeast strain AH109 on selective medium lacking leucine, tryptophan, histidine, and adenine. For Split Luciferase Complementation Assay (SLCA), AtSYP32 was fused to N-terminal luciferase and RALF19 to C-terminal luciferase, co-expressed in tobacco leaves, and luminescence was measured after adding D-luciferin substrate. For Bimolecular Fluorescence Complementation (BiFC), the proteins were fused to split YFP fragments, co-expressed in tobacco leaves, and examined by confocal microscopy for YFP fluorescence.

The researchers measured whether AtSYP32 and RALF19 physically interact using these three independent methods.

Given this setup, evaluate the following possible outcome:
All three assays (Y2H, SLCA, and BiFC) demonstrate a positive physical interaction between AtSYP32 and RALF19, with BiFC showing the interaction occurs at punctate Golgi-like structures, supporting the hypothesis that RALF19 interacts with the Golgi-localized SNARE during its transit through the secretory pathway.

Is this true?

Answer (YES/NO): YES